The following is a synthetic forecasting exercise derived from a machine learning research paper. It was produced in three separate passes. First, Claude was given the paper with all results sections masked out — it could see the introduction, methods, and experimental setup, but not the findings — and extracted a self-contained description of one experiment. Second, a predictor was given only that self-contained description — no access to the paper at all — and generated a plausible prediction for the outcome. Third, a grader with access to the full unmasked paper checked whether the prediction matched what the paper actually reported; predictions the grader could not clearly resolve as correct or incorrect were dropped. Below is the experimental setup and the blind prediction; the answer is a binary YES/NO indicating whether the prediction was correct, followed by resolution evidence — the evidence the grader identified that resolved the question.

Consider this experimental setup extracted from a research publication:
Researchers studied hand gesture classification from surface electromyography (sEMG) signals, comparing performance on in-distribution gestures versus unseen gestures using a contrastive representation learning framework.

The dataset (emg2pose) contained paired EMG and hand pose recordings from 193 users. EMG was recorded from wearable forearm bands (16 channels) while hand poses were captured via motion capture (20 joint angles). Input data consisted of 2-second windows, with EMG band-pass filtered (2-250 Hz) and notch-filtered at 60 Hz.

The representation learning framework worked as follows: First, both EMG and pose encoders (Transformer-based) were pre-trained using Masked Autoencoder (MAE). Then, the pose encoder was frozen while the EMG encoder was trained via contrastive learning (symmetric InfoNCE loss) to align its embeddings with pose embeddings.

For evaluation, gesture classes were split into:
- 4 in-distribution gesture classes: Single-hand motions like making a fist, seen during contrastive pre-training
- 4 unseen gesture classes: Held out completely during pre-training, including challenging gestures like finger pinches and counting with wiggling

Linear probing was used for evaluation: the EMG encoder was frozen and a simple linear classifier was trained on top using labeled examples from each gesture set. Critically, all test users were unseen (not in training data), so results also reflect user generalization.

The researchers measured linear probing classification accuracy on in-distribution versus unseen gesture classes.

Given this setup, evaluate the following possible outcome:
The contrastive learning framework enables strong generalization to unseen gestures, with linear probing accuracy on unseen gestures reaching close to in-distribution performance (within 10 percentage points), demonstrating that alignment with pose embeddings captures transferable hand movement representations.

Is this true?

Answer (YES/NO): NO